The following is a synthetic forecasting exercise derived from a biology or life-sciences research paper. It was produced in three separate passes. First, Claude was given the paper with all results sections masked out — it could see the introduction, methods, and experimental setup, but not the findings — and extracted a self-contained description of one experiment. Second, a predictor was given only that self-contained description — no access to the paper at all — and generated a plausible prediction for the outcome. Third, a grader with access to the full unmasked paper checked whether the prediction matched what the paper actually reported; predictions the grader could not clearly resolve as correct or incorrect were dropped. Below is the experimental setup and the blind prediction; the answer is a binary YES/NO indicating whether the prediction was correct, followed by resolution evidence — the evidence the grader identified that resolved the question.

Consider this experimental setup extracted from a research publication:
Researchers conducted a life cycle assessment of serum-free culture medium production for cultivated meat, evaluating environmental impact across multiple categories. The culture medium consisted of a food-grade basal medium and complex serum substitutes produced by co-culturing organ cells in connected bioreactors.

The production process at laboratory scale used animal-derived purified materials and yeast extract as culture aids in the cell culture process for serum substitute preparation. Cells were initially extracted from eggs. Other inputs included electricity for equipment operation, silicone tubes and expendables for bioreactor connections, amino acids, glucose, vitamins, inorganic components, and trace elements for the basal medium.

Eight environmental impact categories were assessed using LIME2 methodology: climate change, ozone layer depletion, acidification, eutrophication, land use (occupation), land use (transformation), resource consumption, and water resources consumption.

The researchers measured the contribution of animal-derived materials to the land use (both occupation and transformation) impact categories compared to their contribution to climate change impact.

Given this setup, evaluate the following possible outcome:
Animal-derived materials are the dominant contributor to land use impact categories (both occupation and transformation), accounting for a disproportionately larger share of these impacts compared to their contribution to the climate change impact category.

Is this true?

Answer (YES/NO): YES